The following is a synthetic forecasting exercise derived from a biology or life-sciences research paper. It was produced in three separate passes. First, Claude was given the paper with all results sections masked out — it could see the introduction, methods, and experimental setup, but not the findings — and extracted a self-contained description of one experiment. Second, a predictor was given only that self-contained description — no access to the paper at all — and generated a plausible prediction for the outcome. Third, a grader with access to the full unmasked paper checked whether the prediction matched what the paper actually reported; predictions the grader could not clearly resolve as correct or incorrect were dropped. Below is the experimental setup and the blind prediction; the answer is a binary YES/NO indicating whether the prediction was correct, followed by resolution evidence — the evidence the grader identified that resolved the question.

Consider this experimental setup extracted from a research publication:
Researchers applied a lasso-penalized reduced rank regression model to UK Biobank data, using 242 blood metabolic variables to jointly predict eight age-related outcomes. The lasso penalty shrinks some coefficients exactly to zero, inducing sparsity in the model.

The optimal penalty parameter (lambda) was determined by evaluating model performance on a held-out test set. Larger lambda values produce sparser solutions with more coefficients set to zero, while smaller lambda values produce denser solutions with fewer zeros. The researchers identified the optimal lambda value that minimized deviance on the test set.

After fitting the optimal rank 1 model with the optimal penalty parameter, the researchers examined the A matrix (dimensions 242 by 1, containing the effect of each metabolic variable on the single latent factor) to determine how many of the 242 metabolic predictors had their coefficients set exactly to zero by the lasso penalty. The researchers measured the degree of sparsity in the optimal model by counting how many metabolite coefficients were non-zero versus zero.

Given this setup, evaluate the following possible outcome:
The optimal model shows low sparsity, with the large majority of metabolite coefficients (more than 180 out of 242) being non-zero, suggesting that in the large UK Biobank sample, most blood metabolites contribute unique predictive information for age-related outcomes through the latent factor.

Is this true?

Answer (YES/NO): YES